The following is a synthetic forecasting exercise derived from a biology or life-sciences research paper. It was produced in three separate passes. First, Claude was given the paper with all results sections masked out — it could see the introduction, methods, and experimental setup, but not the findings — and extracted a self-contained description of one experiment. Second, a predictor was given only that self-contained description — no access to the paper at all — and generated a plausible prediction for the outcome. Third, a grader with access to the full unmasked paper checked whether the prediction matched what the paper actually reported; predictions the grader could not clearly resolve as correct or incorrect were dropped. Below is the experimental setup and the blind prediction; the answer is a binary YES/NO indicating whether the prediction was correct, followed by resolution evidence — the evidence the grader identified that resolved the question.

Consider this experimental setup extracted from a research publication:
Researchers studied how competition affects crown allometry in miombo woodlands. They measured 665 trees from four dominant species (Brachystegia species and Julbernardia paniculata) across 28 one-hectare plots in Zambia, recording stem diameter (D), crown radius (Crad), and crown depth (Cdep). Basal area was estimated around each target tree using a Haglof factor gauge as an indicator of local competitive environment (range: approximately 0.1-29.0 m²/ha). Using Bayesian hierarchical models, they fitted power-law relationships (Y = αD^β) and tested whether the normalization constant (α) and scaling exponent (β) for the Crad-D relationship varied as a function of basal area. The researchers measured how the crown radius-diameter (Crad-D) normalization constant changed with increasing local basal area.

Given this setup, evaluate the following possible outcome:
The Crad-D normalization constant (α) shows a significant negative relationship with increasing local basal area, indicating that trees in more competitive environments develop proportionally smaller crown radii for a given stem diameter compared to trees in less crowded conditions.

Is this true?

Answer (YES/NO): YES